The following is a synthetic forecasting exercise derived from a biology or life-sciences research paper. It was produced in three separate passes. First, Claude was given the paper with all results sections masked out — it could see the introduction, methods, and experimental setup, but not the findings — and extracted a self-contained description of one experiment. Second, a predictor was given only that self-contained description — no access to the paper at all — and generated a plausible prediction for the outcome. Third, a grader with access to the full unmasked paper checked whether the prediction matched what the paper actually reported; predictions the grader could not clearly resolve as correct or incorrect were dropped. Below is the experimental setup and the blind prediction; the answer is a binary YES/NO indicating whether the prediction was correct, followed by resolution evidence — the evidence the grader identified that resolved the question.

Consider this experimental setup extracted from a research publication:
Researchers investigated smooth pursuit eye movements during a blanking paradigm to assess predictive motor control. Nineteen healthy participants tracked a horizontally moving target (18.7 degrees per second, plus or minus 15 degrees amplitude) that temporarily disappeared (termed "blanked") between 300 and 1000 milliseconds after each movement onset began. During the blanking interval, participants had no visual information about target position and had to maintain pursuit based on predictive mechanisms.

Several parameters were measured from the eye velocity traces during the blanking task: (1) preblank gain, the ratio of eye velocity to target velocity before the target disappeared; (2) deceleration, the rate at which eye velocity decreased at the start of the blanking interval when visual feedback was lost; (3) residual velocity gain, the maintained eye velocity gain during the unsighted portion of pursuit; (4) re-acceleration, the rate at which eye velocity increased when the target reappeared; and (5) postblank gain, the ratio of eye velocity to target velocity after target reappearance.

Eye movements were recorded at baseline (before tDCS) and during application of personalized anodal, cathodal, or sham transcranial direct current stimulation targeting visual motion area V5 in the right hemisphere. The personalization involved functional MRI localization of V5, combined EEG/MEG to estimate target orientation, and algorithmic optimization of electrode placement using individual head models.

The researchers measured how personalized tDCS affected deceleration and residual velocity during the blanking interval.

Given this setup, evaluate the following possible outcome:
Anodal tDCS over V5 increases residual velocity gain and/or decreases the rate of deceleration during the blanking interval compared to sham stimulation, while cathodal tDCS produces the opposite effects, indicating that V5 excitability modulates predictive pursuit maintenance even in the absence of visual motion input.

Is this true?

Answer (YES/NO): NO